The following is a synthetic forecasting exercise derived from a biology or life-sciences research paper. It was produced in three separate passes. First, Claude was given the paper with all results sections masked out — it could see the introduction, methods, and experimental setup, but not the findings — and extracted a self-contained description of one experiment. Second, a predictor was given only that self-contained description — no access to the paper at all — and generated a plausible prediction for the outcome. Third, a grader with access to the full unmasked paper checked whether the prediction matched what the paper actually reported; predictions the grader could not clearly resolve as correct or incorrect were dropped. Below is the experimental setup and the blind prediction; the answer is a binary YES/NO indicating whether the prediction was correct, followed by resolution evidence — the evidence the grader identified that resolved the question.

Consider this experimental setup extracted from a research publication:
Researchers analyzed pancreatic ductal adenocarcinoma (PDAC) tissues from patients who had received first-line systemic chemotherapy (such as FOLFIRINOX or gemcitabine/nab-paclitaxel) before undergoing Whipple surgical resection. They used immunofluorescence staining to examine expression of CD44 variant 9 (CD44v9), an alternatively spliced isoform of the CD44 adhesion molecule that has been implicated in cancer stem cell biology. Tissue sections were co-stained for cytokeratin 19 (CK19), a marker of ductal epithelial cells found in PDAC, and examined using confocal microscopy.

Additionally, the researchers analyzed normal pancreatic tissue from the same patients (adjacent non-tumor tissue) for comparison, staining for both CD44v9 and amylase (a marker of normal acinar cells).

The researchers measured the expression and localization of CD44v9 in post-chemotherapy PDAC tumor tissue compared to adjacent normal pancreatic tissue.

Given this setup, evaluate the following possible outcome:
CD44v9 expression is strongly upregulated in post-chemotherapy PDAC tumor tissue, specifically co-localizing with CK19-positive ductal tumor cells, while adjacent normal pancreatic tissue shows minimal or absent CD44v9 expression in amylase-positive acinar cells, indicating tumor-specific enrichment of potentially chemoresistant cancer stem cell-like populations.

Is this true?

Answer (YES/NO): NO